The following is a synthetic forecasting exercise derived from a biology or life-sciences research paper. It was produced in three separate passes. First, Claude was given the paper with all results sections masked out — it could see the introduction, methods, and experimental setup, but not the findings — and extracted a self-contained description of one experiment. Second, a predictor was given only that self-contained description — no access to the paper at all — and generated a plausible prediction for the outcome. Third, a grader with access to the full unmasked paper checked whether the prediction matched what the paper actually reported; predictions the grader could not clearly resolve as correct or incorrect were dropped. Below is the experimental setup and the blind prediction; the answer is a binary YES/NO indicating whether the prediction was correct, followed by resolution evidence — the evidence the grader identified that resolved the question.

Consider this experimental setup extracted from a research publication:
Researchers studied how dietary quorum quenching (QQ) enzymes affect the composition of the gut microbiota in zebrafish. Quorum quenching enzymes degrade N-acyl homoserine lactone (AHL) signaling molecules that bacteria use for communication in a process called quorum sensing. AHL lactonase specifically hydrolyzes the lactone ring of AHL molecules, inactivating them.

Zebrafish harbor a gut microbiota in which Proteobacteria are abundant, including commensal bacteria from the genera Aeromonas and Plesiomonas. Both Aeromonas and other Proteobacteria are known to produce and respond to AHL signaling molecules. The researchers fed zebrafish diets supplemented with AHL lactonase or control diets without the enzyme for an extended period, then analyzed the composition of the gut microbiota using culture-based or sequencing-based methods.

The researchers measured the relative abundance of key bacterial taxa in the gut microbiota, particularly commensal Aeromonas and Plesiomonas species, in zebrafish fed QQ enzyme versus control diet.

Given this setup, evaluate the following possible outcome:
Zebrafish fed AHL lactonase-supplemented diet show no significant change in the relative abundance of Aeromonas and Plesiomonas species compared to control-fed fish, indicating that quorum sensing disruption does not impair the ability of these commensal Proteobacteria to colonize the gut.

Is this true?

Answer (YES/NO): NO